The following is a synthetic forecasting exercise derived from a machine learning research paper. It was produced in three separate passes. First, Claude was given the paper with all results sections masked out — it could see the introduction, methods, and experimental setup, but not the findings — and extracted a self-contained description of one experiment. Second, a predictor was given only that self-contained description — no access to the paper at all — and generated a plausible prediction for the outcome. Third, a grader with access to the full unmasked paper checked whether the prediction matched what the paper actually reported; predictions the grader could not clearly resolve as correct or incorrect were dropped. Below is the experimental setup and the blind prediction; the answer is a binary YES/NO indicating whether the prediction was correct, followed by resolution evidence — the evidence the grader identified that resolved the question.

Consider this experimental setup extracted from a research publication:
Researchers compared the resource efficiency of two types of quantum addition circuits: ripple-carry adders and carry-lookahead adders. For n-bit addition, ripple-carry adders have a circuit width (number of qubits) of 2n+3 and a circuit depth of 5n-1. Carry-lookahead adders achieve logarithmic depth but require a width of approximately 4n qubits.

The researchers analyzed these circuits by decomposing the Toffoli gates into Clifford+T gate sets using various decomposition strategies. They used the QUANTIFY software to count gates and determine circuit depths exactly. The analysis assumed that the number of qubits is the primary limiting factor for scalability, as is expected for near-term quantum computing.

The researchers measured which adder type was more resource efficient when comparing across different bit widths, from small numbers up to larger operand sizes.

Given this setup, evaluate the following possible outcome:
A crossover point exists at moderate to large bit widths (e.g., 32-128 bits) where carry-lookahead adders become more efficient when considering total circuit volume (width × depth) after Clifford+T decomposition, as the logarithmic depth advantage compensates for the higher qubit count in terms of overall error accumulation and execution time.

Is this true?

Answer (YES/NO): YES